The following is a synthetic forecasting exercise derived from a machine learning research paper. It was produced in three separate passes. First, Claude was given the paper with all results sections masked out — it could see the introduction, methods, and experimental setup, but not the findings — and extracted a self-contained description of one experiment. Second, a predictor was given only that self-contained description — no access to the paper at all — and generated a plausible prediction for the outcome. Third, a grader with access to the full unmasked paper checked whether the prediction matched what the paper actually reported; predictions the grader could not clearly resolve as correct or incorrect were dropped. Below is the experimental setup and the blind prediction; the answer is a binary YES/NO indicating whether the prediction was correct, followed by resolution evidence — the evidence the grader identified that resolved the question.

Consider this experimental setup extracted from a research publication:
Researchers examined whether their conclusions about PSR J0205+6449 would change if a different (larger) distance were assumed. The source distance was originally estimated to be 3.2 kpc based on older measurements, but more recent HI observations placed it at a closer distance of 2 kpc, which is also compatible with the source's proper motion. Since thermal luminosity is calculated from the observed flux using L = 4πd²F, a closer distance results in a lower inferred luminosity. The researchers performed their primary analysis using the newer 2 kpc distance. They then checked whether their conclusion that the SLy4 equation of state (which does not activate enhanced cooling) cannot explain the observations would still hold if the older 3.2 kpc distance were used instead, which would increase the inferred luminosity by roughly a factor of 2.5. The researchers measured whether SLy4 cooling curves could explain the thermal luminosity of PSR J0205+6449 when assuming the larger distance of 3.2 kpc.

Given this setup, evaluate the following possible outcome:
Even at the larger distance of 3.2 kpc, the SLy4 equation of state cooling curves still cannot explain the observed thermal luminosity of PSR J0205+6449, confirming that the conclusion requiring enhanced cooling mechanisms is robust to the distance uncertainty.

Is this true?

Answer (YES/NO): YES